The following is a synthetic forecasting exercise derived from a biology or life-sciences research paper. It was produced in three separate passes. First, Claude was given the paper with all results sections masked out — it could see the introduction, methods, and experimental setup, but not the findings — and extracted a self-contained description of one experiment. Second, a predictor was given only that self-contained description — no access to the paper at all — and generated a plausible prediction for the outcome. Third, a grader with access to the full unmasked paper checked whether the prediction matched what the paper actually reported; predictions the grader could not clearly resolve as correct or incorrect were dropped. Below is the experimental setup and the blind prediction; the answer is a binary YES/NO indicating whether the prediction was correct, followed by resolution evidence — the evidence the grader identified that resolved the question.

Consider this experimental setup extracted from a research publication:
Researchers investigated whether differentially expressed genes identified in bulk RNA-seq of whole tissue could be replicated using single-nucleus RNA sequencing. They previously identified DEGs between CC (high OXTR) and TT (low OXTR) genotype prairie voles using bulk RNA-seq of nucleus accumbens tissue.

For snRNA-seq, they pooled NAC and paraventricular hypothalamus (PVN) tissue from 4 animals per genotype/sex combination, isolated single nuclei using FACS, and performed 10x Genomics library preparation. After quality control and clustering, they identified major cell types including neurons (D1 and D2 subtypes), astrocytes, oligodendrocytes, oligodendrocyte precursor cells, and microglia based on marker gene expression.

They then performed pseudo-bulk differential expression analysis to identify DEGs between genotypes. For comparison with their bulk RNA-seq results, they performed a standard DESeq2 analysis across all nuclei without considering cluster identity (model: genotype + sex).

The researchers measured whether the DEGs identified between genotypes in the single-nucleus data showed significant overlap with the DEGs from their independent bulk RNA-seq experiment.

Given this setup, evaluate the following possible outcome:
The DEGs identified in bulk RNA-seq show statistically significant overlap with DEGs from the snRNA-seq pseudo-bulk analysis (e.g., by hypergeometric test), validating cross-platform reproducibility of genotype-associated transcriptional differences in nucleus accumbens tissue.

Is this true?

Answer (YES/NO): YES